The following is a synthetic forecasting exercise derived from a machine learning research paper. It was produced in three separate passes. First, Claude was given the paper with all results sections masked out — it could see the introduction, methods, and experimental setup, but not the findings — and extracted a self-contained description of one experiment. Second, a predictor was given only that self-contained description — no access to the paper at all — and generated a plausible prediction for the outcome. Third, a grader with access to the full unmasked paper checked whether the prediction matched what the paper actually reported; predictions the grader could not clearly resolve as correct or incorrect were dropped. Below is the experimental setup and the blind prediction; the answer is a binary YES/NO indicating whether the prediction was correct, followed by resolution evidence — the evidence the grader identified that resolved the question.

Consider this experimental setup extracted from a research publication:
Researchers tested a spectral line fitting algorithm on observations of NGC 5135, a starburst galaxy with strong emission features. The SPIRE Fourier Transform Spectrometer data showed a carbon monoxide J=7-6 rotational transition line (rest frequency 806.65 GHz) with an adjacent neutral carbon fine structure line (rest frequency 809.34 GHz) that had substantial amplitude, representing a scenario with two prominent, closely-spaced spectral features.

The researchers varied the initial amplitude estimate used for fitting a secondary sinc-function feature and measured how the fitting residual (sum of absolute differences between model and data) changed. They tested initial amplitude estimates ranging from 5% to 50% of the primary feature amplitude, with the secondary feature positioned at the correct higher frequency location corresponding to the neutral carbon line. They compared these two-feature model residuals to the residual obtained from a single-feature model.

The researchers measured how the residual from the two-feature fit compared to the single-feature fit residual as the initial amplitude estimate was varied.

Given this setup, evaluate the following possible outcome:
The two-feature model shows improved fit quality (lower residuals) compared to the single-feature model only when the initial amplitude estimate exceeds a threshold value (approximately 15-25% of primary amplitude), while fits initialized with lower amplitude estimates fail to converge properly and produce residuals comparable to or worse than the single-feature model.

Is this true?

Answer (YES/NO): NO